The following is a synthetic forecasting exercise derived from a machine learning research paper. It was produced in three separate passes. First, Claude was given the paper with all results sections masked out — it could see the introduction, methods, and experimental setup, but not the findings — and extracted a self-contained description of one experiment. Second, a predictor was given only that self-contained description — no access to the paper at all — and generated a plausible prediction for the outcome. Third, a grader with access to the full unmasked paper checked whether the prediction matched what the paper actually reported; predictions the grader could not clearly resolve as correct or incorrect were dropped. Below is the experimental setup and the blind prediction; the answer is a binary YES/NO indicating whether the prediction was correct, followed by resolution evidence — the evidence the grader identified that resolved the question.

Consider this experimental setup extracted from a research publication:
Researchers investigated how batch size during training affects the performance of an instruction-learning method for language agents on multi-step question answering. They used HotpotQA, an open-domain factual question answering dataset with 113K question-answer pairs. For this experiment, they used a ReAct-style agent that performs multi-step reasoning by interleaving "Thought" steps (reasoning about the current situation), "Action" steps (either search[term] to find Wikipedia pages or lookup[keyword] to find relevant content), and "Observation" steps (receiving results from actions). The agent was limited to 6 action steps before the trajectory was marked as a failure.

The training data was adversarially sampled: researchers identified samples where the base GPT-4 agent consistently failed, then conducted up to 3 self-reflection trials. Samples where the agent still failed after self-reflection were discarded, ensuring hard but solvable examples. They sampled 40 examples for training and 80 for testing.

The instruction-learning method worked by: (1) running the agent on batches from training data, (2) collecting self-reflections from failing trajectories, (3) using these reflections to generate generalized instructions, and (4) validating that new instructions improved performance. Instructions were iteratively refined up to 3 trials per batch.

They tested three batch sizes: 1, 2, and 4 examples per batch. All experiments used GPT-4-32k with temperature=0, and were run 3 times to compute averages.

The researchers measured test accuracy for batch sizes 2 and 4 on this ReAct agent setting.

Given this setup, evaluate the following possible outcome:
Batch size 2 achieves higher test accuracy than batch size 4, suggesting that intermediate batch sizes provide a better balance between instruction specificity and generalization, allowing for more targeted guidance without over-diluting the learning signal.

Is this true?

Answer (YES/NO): YES